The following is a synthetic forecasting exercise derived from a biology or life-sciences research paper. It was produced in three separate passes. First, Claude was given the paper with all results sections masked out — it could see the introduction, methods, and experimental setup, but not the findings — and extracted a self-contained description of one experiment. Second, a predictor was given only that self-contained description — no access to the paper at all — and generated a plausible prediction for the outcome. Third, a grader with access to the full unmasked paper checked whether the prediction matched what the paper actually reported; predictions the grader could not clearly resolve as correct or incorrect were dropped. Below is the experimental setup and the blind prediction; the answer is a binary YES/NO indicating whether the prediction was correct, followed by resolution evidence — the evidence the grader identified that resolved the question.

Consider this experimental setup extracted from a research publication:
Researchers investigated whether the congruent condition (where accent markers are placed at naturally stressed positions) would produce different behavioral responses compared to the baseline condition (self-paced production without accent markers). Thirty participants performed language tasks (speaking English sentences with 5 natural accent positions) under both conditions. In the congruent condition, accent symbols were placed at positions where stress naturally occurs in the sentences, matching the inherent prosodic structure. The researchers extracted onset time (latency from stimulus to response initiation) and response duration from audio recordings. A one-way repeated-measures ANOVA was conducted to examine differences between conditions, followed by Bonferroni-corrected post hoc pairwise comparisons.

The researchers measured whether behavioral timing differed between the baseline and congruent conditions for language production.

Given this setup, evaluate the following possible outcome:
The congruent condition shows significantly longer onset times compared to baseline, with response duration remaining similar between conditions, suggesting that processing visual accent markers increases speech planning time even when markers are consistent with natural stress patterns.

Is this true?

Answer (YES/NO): NO